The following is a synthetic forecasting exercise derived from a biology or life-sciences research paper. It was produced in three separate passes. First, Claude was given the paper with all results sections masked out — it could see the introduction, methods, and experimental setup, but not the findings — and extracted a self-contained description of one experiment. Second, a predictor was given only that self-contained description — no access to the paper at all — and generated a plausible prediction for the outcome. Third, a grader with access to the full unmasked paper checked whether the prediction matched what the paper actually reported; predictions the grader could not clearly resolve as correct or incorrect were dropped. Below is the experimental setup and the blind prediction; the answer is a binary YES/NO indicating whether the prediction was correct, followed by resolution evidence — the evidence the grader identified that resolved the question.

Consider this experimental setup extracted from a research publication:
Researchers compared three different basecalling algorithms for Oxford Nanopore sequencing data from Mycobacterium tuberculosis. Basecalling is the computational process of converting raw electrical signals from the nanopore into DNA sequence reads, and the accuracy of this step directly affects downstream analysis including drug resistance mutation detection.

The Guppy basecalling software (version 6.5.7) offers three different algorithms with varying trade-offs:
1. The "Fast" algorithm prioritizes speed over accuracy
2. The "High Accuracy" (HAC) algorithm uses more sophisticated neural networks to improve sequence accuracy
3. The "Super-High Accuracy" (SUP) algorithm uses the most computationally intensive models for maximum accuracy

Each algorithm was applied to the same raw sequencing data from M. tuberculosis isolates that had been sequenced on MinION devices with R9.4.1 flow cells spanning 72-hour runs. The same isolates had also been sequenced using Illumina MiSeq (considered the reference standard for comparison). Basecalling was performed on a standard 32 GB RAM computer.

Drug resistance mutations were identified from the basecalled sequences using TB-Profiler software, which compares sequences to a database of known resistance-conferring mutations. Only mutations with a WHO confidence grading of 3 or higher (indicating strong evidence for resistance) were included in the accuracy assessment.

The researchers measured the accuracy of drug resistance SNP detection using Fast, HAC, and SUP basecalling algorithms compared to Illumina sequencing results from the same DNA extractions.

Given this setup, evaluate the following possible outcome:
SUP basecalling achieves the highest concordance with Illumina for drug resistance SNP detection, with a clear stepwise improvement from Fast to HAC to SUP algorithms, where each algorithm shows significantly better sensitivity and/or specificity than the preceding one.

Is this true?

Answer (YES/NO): NO